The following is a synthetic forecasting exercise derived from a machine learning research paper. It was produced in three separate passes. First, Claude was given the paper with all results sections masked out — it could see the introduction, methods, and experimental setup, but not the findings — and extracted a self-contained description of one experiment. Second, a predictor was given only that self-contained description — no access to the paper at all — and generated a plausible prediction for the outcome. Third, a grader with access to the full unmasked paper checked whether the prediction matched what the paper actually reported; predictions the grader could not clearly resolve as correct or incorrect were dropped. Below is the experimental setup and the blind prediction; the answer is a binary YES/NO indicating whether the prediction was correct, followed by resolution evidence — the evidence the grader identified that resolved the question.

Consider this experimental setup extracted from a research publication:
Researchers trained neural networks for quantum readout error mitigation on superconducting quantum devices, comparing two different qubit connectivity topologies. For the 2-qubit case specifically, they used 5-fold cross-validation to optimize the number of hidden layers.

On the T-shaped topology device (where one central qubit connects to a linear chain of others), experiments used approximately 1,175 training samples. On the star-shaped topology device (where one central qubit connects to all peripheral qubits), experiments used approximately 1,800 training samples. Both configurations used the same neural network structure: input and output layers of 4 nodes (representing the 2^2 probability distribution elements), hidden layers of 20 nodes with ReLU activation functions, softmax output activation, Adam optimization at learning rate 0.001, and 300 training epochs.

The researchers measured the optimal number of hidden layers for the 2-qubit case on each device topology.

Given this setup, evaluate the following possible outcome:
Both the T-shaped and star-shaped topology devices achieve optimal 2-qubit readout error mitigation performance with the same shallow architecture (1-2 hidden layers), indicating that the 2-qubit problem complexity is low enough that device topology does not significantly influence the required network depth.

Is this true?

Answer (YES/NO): NO